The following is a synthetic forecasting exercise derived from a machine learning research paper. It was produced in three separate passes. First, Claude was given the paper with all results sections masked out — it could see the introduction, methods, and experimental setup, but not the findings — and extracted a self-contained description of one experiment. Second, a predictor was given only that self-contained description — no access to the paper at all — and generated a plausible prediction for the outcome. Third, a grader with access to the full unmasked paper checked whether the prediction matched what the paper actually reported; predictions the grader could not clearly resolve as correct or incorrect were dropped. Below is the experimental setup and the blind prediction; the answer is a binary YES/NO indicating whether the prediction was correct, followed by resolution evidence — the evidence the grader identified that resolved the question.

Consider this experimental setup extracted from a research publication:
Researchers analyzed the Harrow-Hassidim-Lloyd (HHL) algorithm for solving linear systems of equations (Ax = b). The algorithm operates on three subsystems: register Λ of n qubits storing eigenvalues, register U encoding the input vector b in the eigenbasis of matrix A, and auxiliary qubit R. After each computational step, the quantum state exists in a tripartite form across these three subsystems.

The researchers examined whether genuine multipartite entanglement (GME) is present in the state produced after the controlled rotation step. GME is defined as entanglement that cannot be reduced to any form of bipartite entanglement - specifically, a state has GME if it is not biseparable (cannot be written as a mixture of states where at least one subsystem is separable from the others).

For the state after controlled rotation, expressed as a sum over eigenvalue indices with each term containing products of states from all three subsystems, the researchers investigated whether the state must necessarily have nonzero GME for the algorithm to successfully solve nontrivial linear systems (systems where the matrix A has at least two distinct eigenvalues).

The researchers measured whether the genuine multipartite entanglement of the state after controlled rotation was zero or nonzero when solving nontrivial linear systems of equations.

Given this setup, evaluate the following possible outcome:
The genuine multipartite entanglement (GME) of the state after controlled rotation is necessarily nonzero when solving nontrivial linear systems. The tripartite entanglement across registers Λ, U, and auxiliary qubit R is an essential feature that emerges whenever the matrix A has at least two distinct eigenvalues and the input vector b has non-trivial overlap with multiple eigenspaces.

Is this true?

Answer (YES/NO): YES